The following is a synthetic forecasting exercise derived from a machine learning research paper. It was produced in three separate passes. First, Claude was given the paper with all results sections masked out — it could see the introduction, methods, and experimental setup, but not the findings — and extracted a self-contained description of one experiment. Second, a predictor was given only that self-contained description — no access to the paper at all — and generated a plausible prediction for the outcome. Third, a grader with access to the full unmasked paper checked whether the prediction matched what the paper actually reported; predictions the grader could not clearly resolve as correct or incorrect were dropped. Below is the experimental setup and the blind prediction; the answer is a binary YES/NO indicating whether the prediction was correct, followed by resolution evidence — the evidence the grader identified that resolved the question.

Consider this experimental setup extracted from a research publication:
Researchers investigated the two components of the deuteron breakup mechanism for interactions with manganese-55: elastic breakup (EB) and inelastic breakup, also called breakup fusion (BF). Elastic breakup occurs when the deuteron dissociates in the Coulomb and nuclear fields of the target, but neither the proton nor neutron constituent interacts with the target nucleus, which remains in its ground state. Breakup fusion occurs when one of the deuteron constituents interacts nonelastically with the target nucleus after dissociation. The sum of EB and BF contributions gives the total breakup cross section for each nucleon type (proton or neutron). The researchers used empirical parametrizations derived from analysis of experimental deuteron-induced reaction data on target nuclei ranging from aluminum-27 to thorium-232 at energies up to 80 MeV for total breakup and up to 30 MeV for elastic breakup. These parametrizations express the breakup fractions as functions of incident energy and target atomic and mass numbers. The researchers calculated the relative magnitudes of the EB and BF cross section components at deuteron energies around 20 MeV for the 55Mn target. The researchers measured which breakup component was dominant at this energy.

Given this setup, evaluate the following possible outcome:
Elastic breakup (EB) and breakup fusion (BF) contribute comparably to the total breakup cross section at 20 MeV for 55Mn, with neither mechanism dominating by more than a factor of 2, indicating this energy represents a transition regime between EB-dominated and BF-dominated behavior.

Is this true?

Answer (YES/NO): NO